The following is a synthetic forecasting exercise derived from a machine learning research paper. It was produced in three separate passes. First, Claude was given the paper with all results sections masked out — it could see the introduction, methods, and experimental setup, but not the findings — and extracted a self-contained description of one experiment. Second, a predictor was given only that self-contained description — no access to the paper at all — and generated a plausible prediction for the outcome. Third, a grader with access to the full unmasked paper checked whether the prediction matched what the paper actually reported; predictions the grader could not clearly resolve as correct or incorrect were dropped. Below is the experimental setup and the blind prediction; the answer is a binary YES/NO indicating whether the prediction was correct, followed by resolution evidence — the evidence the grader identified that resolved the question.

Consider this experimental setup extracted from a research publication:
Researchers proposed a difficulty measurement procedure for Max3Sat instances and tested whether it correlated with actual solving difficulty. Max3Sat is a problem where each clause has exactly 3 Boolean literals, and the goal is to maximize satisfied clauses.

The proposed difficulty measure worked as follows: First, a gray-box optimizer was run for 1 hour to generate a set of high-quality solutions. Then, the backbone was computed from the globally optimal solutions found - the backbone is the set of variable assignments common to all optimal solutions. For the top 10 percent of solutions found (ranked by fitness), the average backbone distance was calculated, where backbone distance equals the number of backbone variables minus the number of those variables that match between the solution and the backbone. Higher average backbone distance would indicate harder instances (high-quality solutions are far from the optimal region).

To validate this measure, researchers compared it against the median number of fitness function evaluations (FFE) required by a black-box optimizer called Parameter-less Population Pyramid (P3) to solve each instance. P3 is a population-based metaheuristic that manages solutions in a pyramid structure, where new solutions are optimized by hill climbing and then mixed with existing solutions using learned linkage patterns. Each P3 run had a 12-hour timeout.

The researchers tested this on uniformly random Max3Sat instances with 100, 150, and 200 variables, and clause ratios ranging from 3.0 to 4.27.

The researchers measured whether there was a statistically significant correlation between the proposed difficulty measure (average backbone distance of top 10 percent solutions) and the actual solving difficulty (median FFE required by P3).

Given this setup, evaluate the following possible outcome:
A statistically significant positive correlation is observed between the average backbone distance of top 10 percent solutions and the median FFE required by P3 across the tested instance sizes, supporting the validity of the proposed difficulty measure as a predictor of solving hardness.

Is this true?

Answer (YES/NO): YES